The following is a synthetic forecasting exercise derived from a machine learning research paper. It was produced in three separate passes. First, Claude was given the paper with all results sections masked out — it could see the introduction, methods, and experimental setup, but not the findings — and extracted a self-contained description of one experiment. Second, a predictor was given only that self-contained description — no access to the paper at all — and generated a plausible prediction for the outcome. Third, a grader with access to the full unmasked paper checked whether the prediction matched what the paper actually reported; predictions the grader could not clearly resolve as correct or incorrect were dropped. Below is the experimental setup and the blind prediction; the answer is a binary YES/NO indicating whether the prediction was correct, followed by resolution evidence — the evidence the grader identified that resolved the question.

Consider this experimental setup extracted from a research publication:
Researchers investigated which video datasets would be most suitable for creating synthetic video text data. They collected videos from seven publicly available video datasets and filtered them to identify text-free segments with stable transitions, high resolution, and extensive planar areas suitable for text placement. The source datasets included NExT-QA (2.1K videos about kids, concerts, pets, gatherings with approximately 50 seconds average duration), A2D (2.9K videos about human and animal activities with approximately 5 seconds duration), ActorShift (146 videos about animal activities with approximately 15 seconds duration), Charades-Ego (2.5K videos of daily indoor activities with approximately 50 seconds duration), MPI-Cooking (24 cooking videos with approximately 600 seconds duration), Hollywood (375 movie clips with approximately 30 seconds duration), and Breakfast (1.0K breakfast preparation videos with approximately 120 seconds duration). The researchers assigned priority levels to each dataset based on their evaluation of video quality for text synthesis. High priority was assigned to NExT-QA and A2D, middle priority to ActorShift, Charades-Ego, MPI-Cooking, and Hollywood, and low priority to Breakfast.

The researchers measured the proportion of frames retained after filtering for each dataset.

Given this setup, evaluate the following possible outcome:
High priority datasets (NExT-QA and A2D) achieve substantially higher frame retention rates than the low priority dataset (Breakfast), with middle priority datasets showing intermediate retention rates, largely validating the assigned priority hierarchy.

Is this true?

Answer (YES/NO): NO